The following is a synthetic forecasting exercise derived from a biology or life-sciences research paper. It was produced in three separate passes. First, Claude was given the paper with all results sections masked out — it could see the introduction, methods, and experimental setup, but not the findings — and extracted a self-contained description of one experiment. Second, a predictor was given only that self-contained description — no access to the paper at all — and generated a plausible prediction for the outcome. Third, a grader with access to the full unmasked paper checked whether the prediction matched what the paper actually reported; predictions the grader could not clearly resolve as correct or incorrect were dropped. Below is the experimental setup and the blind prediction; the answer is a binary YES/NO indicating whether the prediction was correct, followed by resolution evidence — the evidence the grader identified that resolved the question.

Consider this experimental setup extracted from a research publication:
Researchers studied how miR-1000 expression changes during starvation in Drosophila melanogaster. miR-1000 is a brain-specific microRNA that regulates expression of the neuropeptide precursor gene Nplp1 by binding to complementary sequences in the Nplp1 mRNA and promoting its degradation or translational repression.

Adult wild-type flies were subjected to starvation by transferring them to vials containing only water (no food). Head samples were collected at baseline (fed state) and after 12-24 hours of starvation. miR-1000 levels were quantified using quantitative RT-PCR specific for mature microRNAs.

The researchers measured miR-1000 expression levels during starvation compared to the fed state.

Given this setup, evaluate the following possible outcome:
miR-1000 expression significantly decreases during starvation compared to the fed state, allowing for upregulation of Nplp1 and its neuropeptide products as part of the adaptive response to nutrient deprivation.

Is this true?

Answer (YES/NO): NO